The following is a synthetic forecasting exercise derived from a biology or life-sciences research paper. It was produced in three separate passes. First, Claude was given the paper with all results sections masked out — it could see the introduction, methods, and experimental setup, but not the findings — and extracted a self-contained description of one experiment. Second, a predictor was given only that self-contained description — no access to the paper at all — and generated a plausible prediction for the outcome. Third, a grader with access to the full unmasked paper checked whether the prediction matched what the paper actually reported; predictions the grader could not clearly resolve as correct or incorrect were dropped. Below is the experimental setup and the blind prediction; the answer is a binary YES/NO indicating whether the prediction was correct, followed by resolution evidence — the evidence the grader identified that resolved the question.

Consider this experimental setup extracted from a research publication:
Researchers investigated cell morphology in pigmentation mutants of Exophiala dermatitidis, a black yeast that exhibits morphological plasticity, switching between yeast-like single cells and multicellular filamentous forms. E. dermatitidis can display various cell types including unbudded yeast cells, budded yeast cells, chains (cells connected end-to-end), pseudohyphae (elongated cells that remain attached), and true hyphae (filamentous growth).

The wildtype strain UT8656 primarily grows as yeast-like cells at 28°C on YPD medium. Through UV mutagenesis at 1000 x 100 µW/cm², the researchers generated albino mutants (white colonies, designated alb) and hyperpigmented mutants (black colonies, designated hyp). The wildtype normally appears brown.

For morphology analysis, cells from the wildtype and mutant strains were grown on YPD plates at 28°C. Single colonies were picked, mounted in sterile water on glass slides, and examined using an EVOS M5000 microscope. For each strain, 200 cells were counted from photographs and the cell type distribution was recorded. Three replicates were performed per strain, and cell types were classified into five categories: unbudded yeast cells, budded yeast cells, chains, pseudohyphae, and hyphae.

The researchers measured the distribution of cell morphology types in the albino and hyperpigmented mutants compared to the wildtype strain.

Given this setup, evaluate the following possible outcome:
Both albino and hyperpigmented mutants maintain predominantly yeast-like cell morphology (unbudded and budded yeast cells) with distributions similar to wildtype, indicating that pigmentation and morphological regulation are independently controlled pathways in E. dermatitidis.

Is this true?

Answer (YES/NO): NO